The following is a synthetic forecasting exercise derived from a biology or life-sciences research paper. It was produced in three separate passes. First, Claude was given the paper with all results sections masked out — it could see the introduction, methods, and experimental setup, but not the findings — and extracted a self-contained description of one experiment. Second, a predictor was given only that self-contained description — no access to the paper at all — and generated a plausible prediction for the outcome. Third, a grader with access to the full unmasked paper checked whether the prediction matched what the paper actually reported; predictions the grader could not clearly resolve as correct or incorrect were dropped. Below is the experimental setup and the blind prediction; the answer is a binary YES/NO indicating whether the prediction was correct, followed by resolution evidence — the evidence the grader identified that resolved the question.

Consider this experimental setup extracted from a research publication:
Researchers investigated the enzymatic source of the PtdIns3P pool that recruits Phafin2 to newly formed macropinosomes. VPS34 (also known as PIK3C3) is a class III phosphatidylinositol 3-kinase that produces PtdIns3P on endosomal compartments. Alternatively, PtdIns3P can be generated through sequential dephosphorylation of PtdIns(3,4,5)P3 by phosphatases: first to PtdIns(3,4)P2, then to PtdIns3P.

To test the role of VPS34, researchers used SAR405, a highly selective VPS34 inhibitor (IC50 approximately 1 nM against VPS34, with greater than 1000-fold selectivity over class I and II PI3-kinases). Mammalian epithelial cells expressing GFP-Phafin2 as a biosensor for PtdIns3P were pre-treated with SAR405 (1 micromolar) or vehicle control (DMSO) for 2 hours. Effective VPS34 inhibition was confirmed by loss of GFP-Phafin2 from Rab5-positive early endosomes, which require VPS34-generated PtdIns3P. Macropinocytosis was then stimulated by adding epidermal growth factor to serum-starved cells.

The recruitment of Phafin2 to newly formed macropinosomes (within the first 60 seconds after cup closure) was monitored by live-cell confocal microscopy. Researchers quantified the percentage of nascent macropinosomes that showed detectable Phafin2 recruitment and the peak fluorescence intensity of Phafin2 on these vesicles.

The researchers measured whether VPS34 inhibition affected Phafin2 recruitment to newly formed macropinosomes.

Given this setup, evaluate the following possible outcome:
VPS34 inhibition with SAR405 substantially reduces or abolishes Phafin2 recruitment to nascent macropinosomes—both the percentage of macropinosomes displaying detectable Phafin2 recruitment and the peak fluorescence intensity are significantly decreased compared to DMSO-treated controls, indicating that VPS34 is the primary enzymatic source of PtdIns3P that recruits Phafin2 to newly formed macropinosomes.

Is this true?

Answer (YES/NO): NO